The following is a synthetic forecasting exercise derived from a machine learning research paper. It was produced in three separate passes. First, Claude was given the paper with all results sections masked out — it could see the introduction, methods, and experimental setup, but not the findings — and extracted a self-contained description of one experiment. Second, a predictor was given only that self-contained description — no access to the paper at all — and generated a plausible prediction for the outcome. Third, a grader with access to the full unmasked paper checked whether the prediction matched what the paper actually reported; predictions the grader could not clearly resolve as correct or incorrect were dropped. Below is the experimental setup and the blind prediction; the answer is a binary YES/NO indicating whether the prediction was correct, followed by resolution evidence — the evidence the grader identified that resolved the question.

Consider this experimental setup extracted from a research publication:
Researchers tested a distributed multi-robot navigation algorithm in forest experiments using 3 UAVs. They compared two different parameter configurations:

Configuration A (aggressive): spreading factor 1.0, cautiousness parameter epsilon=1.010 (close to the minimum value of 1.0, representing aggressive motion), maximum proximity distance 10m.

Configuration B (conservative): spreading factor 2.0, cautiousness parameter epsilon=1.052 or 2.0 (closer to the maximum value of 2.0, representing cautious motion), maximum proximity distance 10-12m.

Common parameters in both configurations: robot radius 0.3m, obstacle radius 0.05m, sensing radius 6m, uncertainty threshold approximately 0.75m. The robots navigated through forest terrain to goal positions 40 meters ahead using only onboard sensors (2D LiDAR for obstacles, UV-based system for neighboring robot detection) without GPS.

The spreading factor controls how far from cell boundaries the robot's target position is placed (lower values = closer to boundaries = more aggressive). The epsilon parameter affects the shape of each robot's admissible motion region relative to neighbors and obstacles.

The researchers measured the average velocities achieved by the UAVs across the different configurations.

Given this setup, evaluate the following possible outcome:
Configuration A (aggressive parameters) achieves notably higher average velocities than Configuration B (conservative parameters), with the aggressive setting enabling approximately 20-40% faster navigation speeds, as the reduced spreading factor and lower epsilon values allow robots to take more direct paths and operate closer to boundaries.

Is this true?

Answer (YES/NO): NO